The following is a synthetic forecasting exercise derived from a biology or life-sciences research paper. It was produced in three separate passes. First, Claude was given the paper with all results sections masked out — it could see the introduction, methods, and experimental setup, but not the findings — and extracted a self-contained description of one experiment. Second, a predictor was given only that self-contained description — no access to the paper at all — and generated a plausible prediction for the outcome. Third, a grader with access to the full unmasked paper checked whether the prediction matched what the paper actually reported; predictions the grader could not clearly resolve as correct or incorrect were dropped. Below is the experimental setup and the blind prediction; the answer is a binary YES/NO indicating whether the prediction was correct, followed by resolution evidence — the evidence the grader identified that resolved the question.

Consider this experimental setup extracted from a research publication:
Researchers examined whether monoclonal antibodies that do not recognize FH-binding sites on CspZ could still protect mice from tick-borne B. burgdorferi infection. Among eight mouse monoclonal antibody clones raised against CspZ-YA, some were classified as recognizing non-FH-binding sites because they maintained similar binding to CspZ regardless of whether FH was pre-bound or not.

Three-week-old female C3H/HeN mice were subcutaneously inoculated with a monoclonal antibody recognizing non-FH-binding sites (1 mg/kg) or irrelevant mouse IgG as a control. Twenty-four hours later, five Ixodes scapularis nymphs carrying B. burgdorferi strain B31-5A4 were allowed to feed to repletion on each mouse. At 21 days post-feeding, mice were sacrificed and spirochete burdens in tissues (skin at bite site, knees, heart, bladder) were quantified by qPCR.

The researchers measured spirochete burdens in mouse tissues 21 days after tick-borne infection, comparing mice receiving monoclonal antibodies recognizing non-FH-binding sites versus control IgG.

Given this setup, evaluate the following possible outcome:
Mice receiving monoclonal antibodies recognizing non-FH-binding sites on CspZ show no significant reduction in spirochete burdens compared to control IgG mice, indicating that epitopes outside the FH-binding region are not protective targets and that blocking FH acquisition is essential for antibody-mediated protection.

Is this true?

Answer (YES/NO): YES